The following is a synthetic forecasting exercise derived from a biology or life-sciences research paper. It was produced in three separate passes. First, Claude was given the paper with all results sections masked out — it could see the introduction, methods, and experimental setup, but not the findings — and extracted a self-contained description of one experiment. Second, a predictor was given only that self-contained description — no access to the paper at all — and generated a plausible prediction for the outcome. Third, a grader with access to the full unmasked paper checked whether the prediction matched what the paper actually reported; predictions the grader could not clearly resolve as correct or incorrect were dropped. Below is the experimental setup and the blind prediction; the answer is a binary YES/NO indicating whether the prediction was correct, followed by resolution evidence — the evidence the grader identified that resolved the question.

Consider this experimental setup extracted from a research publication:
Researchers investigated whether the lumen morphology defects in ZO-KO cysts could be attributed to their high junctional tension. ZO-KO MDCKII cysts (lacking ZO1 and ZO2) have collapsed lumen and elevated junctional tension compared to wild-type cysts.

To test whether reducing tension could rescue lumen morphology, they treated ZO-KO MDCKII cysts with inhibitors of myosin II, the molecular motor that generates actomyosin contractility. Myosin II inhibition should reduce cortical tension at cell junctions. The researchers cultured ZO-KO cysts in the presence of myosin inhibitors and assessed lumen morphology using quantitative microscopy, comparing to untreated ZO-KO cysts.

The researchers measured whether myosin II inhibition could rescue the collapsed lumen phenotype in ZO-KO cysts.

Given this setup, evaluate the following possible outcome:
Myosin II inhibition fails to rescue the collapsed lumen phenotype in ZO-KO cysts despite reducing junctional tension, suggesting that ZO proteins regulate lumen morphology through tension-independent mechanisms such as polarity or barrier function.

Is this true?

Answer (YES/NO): NO